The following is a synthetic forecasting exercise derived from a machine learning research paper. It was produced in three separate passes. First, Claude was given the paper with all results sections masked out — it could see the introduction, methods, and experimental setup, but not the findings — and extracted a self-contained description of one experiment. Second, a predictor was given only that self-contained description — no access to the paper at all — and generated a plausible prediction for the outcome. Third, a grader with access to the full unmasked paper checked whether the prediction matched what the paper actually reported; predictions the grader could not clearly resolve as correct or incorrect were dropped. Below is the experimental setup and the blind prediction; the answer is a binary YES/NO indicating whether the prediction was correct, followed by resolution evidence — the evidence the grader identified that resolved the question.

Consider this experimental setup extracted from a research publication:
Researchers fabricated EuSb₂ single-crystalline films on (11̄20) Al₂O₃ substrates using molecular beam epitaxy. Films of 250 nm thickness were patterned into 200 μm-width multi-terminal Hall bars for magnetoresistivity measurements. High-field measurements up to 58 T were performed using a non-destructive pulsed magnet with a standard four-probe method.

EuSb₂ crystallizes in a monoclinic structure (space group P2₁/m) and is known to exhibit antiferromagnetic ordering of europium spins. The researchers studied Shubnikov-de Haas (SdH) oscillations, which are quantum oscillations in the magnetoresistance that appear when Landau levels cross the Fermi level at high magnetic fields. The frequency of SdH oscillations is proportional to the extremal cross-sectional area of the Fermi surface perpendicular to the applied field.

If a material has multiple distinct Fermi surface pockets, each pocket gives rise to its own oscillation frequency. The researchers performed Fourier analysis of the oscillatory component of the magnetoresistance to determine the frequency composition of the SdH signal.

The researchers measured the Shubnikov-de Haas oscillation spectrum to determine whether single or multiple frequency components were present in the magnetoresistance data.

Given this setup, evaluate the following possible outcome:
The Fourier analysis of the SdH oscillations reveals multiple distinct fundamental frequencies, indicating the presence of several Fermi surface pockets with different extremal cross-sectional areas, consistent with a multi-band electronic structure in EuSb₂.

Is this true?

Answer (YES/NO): YES